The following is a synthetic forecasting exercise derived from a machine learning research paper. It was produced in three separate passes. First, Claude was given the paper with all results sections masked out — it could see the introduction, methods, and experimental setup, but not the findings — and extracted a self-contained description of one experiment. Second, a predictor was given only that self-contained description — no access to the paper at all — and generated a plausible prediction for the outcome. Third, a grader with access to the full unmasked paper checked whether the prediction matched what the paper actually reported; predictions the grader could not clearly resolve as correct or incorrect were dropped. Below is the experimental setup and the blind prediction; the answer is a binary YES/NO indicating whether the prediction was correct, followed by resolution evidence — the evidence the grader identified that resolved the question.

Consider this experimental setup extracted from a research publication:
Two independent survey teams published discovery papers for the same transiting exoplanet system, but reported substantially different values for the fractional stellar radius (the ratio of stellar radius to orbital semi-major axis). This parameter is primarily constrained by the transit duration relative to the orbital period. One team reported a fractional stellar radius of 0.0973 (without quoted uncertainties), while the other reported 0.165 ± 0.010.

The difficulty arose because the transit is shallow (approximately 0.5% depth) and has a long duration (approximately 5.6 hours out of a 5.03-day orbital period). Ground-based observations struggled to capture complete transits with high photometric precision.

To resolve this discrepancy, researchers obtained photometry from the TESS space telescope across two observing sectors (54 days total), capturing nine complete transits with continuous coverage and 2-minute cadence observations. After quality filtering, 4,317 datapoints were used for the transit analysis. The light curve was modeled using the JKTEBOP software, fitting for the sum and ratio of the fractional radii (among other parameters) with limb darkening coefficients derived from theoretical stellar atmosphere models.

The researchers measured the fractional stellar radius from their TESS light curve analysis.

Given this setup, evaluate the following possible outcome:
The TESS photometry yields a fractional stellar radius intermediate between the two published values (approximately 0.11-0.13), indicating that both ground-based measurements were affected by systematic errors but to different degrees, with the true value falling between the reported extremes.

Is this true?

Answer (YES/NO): NO